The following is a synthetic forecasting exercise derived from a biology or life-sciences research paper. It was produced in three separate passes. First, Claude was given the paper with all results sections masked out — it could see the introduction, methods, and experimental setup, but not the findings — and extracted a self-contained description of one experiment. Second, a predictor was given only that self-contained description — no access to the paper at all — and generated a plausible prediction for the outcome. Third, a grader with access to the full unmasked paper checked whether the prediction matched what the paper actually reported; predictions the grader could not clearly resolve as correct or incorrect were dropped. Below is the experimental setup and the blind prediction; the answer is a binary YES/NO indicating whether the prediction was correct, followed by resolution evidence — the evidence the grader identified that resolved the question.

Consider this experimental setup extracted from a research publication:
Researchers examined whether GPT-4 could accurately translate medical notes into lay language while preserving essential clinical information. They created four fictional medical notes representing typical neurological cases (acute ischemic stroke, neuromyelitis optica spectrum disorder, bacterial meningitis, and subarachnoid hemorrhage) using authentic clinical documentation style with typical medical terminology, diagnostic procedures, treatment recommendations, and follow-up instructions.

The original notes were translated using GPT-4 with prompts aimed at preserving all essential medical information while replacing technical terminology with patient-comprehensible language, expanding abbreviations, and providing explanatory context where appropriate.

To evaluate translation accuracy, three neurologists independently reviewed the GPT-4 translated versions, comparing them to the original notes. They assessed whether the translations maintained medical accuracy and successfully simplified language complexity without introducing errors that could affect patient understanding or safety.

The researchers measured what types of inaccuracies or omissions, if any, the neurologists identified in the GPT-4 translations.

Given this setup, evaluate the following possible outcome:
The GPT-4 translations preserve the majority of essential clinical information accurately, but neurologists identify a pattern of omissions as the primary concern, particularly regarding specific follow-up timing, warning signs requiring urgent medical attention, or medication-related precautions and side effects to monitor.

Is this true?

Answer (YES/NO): NO